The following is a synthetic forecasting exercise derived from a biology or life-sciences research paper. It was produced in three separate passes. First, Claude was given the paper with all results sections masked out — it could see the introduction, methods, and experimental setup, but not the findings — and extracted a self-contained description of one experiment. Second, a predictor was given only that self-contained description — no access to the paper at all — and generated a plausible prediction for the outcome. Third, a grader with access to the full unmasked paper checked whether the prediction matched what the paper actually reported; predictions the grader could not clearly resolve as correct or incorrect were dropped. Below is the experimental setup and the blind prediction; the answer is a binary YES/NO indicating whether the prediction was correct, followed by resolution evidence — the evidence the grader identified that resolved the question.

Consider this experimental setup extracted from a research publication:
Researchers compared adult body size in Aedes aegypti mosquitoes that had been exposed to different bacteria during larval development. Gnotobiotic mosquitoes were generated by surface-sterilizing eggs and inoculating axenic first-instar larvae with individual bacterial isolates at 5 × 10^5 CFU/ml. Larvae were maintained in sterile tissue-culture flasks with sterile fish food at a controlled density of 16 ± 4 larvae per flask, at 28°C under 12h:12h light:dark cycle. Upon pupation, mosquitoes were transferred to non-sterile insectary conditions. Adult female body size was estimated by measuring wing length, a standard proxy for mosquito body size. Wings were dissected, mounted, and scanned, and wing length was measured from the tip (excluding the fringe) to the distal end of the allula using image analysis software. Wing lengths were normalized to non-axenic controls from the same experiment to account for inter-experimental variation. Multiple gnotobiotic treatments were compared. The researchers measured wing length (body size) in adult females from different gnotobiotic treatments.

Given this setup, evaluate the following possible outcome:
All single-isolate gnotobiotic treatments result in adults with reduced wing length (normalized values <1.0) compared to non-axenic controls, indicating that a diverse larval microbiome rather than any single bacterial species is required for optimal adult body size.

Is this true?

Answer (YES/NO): NO